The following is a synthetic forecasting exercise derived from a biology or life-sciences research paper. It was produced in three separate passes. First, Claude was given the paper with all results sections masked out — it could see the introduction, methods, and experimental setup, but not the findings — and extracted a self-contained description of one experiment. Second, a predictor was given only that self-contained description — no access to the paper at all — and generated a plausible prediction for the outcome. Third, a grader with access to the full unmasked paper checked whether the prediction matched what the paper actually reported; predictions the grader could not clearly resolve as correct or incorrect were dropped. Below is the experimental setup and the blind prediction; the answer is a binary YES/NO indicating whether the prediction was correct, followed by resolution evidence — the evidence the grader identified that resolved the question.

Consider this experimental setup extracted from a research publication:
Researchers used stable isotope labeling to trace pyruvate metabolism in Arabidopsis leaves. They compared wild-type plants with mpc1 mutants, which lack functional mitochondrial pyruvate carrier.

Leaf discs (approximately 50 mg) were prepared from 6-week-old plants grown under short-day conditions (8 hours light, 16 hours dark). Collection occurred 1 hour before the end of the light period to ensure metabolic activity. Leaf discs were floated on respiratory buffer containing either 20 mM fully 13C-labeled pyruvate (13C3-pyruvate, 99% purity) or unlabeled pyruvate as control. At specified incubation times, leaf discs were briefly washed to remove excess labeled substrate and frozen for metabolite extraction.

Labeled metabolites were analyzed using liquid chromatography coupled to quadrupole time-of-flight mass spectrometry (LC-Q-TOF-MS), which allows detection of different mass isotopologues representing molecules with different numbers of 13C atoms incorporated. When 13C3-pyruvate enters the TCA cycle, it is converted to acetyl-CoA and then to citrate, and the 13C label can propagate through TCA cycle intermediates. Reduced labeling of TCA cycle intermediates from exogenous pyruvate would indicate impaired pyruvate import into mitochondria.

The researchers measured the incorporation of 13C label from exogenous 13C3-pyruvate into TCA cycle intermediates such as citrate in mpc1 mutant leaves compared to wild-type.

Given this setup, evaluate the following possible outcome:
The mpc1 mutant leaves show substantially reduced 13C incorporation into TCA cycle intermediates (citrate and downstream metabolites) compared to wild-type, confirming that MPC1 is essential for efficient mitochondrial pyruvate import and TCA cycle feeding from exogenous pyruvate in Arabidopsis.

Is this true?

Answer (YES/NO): NO